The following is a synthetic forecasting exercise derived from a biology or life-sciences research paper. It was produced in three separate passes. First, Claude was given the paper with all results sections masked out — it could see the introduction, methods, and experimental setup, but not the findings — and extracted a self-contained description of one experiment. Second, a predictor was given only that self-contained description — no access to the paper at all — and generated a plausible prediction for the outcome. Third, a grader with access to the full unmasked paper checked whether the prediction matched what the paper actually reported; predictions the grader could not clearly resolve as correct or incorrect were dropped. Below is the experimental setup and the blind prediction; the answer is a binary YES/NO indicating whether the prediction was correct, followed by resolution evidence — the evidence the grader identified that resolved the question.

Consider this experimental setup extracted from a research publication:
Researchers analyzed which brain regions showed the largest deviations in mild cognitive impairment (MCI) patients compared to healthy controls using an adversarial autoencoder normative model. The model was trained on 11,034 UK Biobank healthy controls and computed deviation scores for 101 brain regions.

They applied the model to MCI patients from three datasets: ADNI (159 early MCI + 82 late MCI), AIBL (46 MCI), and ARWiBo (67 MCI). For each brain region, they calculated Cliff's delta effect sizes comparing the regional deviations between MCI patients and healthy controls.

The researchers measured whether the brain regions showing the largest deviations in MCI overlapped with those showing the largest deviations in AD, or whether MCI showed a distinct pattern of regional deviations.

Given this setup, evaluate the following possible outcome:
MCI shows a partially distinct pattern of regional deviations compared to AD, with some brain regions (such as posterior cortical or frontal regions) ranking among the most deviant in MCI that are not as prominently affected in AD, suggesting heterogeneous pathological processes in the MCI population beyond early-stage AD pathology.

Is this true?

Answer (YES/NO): NO